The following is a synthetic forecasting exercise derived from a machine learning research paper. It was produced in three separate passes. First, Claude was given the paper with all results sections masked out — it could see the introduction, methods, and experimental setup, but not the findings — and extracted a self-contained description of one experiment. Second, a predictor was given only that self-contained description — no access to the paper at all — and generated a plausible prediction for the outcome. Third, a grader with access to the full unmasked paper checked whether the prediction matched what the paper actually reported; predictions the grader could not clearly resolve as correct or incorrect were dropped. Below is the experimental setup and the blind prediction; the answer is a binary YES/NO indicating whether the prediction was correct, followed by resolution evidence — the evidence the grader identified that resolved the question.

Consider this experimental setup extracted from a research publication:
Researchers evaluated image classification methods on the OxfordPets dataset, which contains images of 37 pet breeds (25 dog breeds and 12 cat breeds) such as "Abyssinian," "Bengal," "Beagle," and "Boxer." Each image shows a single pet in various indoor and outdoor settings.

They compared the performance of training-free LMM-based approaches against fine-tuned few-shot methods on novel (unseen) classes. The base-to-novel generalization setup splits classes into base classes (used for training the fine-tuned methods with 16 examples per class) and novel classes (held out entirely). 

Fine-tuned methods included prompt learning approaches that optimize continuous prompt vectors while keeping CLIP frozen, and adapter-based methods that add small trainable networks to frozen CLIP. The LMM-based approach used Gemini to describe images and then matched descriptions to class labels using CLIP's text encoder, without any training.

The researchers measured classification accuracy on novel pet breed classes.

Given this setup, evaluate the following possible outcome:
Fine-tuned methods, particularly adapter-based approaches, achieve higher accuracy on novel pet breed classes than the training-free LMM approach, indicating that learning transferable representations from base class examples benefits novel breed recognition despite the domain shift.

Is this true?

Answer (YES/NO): YES